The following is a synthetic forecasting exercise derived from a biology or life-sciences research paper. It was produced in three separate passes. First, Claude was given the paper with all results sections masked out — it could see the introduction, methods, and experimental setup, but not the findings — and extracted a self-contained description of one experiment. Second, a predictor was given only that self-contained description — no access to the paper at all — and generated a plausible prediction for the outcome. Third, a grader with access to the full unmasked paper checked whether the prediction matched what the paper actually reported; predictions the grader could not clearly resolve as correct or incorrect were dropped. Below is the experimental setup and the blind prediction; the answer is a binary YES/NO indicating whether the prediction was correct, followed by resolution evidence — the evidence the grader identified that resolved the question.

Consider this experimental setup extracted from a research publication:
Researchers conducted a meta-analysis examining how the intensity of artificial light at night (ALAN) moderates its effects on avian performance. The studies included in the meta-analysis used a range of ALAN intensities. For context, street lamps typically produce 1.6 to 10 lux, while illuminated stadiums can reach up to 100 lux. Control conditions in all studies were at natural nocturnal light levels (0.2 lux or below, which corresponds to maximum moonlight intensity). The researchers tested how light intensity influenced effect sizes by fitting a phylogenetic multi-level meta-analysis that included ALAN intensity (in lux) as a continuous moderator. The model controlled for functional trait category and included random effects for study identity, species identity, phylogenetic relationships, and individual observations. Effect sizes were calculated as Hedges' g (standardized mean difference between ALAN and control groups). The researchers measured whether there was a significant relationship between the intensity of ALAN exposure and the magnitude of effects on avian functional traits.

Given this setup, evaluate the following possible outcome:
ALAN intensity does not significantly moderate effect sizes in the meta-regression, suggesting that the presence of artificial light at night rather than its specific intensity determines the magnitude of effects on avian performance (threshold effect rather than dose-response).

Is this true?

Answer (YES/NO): NO